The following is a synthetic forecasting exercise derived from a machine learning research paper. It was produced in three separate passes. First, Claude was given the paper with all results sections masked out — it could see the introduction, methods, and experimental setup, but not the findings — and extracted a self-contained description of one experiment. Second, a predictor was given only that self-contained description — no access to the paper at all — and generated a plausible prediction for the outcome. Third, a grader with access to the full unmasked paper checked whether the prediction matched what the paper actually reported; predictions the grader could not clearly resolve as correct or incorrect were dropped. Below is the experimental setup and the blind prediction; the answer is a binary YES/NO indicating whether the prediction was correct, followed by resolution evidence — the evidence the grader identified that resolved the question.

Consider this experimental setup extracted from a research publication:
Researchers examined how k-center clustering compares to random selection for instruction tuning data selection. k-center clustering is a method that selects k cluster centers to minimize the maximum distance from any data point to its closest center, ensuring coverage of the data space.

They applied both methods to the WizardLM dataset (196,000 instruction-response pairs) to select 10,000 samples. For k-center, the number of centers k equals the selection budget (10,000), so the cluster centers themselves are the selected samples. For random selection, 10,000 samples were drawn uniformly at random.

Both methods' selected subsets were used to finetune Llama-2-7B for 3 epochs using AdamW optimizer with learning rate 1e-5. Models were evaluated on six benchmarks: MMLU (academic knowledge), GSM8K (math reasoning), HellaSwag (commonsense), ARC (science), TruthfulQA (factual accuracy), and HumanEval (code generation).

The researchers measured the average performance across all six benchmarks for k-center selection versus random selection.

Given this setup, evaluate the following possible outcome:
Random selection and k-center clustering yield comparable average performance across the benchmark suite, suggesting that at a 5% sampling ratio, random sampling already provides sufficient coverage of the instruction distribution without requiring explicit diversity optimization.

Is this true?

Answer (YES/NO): NO